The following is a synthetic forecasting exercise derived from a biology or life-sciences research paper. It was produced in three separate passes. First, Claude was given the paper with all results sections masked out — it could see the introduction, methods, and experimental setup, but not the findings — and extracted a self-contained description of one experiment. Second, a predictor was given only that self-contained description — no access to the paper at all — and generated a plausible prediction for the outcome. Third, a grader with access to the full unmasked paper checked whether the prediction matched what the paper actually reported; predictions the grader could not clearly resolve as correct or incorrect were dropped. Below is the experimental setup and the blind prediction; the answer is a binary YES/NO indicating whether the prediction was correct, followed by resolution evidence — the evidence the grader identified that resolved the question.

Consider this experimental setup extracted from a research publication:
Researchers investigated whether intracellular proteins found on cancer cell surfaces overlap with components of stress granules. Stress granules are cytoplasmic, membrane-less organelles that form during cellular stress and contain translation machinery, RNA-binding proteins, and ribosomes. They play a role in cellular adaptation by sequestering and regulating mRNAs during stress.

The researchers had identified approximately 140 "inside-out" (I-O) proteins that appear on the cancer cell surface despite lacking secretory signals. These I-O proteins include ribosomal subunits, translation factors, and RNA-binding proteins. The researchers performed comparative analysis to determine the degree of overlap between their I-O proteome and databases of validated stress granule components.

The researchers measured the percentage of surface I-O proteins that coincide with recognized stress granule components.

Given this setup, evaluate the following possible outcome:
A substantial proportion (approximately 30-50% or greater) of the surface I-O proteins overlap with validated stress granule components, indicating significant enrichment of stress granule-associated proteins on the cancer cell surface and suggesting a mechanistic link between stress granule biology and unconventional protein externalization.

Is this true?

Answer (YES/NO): YES